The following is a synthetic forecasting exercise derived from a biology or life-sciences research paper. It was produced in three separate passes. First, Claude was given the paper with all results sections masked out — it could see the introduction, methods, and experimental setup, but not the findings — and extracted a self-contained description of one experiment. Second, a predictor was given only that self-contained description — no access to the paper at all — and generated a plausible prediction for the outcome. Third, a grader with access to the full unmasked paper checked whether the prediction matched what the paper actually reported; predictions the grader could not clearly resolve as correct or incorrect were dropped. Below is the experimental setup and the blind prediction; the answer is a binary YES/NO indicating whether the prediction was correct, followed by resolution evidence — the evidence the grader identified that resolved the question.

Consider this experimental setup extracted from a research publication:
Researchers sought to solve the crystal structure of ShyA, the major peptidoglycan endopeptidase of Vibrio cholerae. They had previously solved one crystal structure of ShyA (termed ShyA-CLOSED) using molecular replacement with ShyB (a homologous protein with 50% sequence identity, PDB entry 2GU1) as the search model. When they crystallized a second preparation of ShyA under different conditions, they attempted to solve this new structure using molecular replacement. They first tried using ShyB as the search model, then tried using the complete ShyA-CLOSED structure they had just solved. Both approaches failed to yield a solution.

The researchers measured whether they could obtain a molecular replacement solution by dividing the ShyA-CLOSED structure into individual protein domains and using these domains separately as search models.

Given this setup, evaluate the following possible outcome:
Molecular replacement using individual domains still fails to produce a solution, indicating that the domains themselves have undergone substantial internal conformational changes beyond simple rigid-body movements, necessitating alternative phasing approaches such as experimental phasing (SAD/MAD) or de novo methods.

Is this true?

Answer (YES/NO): NO